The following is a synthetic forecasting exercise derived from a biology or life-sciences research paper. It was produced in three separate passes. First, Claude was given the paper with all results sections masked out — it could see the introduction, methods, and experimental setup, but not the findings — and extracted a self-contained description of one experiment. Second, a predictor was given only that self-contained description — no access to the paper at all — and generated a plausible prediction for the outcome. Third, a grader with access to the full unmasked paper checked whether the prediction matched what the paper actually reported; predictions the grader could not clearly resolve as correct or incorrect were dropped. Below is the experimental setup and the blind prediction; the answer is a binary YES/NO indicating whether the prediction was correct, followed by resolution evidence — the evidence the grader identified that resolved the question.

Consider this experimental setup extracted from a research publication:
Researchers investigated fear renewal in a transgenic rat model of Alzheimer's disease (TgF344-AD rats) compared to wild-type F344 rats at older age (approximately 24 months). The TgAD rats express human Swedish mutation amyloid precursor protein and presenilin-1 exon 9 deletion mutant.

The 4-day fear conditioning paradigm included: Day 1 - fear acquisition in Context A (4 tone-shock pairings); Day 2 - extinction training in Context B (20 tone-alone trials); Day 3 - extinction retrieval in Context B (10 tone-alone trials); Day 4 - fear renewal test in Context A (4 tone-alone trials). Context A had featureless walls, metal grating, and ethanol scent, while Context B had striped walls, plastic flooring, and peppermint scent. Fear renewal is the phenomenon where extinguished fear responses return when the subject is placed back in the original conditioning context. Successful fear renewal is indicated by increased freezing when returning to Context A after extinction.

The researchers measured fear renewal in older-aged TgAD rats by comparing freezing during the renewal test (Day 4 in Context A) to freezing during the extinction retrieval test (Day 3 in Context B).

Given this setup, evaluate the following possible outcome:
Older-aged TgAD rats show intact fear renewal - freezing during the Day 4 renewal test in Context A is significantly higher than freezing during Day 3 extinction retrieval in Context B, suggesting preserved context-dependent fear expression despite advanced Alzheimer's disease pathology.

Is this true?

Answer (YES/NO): YES